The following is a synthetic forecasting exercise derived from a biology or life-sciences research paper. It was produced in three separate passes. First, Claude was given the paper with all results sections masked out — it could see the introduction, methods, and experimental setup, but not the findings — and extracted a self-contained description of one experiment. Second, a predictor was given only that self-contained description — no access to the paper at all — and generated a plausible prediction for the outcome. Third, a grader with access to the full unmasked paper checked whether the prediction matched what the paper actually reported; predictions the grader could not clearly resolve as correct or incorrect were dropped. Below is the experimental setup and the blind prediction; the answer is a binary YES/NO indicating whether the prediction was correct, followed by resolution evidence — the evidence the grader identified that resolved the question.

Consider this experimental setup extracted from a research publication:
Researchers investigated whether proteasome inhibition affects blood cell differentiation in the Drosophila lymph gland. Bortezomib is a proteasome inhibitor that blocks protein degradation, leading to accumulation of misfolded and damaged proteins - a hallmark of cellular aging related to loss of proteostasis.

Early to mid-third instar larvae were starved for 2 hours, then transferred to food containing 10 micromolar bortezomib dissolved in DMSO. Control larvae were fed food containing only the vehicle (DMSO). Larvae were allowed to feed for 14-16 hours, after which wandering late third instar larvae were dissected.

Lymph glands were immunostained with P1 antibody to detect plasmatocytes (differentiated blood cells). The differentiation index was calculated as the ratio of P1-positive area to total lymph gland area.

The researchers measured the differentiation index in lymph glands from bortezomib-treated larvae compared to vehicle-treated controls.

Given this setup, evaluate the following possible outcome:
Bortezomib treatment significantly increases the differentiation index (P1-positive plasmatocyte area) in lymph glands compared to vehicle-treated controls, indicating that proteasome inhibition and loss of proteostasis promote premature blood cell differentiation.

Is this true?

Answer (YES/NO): YES